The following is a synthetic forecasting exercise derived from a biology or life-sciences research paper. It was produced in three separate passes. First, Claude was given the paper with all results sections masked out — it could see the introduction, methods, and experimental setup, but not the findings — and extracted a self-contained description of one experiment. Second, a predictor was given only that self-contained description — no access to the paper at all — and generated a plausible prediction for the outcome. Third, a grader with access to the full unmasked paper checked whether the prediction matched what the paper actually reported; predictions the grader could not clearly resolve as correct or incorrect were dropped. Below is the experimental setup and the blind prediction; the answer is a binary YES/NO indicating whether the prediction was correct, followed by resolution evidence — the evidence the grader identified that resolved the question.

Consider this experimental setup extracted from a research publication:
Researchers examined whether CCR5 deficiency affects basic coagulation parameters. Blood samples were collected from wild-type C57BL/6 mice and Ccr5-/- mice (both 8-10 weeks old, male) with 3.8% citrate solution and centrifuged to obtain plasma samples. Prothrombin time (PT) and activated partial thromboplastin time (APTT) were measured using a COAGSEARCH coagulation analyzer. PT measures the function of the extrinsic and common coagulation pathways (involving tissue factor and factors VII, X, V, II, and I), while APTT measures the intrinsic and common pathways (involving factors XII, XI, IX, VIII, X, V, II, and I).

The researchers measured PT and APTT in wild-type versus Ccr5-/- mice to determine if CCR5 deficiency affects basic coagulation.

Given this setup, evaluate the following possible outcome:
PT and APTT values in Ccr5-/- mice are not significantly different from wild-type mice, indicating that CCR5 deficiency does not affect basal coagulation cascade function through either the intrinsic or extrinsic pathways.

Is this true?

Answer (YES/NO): YES